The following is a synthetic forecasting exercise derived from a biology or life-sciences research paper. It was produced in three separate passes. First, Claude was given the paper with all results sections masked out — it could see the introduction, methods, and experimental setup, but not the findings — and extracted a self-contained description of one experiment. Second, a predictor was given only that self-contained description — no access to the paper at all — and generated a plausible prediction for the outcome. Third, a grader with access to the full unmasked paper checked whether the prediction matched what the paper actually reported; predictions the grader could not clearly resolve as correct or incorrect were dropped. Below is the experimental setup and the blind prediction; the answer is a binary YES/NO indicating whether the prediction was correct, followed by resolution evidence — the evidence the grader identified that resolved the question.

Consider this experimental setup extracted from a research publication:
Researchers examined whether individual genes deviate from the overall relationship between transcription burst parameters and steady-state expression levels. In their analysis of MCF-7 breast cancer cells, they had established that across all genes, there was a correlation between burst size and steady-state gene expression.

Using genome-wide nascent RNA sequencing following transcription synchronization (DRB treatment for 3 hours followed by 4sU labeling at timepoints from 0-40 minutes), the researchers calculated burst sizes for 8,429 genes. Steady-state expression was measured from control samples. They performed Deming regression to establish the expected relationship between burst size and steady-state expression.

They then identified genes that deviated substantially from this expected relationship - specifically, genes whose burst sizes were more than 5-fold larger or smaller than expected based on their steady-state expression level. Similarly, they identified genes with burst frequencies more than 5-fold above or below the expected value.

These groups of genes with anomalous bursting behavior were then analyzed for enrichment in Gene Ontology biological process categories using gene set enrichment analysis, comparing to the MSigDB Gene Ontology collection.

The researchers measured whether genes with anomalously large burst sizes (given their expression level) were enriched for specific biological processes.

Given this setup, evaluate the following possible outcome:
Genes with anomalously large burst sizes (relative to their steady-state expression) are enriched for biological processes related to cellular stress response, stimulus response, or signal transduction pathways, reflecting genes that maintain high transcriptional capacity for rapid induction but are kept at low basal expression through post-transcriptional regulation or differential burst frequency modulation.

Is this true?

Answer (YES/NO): NO